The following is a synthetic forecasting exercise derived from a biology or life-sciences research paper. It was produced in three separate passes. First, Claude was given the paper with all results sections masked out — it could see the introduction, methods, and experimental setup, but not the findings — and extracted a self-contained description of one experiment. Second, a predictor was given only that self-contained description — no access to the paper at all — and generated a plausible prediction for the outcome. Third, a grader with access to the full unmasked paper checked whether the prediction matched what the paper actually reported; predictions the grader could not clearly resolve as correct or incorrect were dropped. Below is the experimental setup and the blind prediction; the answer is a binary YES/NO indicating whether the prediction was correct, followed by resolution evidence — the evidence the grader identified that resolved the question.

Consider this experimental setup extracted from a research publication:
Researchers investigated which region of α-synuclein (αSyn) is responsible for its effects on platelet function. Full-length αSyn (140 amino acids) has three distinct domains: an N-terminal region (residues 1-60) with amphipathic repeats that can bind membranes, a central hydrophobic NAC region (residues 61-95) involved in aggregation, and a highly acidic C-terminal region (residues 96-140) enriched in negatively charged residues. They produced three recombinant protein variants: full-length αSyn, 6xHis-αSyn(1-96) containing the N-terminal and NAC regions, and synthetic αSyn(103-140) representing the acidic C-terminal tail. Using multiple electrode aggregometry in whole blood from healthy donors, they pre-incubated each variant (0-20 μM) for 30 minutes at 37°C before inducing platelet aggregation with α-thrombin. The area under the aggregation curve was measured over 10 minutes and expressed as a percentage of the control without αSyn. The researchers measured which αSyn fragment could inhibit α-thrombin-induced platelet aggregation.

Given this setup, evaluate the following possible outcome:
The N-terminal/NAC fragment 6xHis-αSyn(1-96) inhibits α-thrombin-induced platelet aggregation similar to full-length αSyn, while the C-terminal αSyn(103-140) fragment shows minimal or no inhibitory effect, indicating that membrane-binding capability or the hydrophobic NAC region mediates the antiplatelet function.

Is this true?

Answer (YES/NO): NO